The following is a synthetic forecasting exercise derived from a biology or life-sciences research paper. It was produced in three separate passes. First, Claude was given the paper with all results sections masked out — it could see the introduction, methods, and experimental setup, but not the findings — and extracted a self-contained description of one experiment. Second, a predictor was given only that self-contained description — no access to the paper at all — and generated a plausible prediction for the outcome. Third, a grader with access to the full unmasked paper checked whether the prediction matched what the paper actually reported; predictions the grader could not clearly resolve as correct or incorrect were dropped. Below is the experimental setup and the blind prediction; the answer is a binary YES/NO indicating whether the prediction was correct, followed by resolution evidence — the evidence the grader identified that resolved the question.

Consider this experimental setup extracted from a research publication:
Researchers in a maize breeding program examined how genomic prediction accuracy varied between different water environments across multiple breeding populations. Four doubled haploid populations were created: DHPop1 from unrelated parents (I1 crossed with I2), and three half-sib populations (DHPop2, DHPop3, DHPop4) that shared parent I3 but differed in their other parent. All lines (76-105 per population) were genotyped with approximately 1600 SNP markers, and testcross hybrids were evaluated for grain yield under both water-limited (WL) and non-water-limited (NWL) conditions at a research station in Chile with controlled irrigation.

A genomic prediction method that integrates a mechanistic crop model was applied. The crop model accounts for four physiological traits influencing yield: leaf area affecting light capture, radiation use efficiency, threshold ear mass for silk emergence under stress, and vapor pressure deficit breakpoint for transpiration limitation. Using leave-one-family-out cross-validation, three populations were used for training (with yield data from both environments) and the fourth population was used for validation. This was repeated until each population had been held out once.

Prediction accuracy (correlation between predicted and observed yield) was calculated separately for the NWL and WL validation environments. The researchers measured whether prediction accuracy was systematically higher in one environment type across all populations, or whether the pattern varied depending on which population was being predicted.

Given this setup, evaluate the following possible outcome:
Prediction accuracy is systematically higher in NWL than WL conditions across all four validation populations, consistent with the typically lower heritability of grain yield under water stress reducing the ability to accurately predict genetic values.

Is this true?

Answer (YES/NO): NO